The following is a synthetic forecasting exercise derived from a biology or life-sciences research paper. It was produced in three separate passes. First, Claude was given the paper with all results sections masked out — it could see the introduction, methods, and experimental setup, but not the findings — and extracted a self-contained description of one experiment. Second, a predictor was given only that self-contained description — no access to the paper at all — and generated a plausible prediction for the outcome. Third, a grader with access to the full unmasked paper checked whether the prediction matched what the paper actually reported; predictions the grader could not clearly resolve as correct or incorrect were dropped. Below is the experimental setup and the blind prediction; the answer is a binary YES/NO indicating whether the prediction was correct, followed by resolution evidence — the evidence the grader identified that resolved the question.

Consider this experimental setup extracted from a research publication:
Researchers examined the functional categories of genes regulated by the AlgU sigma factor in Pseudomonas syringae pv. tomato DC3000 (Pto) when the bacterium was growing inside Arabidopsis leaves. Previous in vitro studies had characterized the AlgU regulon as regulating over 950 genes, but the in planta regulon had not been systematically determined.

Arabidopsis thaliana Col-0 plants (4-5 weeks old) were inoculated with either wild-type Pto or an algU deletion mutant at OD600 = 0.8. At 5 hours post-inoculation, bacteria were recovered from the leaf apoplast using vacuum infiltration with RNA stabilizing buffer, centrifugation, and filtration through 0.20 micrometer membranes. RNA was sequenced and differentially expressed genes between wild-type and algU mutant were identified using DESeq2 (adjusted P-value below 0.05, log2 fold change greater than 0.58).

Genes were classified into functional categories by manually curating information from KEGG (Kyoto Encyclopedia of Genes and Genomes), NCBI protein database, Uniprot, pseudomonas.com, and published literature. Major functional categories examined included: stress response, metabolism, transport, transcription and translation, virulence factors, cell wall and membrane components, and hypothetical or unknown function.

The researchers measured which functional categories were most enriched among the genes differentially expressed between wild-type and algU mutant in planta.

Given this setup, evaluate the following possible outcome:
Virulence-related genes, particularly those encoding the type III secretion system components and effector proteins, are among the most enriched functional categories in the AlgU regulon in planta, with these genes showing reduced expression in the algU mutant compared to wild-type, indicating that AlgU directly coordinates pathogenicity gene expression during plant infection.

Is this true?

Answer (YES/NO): NO